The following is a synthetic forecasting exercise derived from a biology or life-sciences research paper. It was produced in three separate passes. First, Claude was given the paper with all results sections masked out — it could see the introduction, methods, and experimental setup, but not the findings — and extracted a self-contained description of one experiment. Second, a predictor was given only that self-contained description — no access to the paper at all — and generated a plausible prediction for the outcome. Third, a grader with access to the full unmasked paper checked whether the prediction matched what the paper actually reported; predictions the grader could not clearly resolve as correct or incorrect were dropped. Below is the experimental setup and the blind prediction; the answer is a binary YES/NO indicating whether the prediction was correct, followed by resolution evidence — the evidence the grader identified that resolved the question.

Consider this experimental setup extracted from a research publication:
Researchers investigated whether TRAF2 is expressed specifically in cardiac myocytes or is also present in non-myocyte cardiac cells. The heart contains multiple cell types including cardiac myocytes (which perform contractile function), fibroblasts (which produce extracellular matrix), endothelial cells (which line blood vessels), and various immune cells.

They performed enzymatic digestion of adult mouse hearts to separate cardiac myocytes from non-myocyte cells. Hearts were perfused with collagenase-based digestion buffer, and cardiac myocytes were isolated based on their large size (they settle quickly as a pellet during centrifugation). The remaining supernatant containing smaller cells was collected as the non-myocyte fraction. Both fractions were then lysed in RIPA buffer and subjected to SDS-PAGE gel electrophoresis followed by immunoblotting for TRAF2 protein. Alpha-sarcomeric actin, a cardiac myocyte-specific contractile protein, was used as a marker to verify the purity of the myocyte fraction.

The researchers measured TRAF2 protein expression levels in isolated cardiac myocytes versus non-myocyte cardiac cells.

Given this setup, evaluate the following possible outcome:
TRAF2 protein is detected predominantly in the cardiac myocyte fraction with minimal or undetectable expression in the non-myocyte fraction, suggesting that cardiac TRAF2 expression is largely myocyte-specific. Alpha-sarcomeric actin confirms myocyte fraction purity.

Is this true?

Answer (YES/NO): NO